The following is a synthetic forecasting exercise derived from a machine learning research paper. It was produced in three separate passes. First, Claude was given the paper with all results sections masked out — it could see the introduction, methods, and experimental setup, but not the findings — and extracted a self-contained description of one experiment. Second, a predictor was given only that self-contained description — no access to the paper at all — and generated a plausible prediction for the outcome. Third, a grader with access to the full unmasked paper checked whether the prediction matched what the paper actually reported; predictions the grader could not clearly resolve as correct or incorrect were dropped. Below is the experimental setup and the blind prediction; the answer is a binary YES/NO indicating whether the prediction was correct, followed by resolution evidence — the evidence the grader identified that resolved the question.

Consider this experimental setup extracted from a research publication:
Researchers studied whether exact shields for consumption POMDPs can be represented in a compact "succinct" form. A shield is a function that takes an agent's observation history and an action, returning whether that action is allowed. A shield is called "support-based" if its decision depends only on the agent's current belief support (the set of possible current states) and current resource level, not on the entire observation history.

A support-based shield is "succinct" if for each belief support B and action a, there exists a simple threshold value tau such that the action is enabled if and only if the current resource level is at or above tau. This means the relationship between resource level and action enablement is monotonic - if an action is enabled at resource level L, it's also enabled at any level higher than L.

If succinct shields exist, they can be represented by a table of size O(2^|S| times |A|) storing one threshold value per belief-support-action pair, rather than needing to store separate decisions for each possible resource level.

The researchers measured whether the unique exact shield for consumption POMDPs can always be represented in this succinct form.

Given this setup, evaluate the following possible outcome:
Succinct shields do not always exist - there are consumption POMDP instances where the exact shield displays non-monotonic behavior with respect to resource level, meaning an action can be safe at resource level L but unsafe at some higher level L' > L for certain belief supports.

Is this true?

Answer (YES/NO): NO